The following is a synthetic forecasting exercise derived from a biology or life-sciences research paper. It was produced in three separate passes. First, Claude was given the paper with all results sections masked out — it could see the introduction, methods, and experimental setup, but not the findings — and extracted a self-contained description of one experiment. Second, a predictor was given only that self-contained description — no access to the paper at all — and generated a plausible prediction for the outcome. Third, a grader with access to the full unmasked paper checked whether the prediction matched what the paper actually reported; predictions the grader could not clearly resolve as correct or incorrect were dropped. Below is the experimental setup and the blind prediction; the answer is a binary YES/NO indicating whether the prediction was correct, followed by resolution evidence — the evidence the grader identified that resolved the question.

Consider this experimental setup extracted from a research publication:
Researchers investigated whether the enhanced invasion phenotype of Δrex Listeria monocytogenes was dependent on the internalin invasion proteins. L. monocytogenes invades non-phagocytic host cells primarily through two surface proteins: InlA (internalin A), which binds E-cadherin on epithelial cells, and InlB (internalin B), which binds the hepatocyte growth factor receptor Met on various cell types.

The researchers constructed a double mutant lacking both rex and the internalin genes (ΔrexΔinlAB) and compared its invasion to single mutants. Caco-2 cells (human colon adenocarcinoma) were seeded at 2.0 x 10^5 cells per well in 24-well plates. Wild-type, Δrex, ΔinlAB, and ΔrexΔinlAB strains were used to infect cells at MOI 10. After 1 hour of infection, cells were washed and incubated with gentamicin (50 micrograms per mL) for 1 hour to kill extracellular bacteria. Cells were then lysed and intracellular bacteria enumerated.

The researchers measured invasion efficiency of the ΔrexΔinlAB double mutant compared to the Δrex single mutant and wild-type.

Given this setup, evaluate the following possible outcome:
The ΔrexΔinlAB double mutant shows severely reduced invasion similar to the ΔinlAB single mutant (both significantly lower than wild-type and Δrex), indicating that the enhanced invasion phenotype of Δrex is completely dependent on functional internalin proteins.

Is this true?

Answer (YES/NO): YES